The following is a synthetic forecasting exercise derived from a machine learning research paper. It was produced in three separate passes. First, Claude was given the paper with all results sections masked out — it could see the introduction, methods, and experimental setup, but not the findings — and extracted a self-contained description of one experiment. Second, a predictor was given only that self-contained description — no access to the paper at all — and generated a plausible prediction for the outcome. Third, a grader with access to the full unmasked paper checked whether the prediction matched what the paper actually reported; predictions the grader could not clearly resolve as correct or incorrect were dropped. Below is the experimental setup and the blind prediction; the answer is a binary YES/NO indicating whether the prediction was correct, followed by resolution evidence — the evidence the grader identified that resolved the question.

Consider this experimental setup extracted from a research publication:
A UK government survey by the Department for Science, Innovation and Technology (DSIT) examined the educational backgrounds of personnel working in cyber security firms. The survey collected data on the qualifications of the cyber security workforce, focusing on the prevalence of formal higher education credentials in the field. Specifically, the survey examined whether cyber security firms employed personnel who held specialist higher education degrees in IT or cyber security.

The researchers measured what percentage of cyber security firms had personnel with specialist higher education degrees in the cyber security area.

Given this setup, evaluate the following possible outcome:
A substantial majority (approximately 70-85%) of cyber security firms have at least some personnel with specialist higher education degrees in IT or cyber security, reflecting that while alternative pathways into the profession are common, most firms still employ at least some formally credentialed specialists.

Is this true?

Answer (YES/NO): NO